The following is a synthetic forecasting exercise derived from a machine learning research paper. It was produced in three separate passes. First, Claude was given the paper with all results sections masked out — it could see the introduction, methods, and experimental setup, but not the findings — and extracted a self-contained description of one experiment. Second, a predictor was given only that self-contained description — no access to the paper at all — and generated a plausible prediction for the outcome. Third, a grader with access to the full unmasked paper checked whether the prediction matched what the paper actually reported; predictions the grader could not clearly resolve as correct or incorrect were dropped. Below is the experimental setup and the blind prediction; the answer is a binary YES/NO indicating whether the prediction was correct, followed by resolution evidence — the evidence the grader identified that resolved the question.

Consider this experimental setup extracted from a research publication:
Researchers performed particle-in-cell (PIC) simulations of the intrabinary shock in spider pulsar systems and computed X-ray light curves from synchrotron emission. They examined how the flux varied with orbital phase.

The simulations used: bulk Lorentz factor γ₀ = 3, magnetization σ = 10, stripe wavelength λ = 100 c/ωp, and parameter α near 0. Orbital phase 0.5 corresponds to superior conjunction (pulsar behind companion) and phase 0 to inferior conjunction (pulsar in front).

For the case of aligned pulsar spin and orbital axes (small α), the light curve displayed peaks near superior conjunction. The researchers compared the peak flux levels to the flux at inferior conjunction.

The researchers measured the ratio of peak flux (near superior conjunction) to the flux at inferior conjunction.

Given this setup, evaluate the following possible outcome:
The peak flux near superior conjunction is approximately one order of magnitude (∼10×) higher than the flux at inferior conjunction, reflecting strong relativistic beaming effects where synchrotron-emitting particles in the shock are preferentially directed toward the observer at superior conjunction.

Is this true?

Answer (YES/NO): YES